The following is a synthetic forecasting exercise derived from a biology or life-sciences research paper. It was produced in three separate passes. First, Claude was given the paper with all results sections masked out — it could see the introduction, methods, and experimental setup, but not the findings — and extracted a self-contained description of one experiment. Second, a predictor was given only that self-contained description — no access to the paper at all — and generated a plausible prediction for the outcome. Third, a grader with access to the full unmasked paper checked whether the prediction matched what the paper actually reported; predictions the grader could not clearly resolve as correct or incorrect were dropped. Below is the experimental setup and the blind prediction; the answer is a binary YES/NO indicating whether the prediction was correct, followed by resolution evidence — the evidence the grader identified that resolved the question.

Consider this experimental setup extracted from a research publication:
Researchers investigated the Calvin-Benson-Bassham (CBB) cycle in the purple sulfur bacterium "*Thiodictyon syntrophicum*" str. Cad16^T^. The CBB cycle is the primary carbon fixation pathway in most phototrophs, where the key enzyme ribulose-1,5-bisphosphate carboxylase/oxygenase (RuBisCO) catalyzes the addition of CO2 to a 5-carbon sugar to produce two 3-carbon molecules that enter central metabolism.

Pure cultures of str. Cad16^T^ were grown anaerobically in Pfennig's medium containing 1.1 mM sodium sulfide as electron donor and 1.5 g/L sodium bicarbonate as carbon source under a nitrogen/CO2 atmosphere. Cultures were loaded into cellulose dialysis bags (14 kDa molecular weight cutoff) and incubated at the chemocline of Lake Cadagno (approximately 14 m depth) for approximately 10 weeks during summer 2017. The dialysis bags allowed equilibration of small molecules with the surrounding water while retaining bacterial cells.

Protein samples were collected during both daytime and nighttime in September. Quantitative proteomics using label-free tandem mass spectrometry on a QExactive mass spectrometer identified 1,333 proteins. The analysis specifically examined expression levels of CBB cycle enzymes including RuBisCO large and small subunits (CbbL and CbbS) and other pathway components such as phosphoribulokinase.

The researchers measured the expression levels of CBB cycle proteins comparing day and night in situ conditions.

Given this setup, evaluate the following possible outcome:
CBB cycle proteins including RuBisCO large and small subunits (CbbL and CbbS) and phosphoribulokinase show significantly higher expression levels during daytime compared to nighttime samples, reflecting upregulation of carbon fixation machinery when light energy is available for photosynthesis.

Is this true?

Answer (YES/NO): NO